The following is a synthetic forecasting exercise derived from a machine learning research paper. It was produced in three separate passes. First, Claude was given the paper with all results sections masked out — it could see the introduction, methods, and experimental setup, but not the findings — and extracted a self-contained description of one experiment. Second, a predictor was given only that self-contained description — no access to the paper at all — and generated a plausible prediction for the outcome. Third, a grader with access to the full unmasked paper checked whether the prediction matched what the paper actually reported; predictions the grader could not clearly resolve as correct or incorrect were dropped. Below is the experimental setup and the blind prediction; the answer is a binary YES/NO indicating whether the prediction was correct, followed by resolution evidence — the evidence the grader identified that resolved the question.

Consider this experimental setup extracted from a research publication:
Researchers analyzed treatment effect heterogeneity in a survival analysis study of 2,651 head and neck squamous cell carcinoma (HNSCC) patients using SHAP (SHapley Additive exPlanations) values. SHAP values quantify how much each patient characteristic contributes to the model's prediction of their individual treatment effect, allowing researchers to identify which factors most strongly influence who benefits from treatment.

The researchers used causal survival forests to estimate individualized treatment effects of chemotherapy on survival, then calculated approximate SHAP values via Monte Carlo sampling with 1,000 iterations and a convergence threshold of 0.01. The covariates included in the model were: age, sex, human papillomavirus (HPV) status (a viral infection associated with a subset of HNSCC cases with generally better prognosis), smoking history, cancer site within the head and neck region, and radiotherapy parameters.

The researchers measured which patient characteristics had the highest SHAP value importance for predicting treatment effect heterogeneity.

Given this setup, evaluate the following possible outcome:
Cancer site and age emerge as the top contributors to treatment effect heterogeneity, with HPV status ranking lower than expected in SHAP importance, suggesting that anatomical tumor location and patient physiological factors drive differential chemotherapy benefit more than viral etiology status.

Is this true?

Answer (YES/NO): NO